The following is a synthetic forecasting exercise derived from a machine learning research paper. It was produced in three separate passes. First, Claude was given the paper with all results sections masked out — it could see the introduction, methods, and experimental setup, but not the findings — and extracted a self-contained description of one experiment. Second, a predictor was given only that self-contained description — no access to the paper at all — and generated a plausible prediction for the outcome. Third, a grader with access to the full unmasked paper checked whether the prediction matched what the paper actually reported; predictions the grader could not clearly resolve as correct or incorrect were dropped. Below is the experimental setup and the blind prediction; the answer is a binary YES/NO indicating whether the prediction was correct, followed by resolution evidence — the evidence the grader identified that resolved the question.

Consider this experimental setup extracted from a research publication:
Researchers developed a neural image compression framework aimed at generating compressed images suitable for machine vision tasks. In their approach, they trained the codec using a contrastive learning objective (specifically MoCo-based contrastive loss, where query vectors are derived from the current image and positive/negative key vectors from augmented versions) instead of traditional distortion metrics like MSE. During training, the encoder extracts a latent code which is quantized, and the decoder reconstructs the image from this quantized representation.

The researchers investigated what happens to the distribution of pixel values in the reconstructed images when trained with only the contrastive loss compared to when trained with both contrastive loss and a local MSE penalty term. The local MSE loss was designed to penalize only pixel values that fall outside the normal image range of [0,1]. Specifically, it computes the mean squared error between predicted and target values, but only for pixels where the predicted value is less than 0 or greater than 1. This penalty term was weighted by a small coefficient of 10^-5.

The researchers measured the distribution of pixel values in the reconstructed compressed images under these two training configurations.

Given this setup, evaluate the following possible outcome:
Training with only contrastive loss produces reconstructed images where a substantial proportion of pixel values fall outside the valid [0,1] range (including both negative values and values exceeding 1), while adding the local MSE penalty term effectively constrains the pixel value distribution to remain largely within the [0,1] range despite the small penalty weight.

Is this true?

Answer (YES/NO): YES